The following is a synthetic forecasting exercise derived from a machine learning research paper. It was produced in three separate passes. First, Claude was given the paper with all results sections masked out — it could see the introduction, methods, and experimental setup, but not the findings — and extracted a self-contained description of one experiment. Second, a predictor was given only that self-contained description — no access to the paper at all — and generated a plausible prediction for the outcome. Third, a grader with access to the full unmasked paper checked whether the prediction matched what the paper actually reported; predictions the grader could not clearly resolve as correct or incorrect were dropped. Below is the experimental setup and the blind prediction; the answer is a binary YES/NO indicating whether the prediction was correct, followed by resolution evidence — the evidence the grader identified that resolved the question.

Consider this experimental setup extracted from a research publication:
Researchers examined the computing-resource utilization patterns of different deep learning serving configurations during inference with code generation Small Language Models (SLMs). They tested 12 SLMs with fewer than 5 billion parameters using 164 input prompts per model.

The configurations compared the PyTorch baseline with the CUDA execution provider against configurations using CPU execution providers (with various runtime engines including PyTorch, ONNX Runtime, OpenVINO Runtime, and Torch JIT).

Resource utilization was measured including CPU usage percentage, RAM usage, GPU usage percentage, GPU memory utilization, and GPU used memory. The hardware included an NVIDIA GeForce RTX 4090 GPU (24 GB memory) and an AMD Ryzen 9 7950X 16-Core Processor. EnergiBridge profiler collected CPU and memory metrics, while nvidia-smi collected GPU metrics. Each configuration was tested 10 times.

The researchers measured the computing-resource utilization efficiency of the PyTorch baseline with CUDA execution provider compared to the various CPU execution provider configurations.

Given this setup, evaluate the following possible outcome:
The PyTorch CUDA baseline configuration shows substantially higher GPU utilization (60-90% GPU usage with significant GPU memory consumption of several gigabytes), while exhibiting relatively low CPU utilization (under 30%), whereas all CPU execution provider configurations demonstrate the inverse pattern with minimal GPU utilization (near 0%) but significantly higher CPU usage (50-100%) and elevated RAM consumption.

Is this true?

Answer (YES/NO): NO